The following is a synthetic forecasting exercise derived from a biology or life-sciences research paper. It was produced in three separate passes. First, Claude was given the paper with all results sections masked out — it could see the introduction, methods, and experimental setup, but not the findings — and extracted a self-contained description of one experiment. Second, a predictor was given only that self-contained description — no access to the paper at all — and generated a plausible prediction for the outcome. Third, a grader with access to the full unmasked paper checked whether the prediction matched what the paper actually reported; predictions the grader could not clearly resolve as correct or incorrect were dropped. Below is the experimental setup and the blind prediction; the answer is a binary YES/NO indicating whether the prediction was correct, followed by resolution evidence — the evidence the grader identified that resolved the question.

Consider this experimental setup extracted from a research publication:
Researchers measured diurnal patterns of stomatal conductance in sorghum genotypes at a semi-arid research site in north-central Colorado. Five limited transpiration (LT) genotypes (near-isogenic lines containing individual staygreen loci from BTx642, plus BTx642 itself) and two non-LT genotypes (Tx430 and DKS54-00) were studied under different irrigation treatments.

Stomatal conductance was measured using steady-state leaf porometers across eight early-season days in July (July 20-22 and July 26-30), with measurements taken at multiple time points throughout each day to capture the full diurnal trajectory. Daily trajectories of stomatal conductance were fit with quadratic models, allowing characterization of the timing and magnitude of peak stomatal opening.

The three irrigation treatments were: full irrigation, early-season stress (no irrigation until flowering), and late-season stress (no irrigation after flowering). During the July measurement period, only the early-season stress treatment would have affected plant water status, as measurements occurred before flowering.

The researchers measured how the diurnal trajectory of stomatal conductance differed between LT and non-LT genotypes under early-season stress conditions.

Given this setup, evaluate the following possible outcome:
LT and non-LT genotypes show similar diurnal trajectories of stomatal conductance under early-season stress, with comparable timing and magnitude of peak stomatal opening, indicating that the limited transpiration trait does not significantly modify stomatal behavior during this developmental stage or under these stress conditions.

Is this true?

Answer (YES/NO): YES